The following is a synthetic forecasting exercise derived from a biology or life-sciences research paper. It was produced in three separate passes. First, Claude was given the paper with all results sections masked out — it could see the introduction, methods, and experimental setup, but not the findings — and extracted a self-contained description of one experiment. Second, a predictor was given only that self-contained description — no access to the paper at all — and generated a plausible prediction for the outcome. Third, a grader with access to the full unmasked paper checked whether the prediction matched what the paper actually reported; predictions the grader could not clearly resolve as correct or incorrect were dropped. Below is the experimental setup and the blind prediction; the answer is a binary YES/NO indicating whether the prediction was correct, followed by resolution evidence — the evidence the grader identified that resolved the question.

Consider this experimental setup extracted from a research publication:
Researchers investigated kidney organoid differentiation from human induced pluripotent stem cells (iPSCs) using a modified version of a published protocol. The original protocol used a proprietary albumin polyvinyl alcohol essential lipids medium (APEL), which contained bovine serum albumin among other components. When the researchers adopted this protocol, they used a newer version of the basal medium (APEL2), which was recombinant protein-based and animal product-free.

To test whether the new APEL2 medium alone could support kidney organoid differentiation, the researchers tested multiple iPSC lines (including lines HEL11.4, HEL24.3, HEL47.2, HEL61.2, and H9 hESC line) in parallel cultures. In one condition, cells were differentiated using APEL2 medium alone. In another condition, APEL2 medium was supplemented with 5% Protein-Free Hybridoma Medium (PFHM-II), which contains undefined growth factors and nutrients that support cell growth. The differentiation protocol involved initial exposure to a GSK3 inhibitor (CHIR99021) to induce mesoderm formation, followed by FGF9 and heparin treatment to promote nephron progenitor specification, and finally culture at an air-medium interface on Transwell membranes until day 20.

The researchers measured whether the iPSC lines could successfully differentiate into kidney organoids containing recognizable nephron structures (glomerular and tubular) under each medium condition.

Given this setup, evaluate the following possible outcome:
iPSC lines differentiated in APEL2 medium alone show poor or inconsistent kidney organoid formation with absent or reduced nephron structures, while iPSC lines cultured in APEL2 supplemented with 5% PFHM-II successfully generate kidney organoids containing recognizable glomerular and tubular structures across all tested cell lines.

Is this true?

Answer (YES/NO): NO